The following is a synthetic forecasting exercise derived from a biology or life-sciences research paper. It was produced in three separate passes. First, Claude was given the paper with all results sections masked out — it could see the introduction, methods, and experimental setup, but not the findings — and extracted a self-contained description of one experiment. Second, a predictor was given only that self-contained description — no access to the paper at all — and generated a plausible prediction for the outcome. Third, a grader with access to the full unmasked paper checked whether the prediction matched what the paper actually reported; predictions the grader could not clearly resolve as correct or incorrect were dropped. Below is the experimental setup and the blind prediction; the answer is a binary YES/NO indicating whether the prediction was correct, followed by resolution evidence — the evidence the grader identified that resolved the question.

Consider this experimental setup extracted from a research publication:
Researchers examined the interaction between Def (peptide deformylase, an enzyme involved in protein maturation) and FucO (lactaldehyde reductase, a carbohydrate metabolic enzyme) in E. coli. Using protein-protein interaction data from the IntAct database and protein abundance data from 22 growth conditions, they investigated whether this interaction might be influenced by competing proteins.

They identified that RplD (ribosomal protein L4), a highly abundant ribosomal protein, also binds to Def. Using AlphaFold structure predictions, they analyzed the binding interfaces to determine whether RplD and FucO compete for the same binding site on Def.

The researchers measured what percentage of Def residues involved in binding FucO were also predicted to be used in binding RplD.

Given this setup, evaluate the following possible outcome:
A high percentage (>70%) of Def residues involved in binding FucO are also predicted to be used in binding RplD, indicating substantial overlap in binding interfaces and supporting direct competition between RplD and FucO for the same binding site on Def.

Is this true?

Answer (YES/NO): NO